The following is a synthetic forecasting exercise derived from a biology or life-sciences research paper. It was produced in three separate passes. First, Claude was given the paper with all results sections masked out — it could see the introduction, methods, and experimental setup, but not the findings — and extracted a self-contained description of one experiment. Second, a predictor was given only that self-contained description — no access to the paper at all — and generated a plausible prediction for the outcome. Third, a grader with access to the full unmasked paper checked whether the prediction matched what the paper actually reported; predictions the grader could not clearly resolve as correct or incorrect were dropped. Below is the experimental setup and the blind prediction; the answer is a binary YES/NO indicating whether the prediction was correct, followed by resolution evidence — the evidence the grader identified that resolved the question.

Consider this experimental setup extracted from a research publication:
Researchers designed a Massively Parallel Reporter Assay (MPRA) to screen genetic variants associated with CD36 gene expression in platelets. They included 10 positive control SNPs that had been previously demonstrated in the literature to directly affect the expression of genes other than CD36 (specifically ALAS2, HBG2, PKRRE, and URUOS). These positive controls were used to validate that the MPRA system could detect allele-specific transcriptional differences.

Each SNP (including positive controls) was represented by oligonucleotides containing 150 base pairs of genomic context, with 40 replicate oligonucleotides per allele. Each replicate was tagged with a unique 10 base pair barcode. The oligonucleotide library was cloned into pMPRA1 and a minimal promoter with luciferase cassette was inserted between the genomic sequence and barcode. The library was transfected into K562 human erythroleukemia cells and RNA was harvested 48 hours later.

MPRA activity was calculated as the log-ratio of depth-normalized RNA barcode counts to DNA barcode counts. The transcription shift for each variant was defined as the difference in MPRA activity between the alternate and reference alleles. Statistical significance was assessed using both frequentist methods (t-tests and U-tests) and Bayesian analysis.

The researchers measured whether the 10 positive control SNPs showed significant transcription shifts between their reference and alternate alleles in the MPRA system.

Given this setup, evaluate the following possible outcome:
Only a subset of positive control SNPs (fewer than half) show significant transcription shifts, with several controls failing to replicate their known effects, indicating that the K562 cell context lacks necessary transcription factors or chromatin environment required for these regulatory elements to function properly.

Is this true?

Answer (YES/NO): NO